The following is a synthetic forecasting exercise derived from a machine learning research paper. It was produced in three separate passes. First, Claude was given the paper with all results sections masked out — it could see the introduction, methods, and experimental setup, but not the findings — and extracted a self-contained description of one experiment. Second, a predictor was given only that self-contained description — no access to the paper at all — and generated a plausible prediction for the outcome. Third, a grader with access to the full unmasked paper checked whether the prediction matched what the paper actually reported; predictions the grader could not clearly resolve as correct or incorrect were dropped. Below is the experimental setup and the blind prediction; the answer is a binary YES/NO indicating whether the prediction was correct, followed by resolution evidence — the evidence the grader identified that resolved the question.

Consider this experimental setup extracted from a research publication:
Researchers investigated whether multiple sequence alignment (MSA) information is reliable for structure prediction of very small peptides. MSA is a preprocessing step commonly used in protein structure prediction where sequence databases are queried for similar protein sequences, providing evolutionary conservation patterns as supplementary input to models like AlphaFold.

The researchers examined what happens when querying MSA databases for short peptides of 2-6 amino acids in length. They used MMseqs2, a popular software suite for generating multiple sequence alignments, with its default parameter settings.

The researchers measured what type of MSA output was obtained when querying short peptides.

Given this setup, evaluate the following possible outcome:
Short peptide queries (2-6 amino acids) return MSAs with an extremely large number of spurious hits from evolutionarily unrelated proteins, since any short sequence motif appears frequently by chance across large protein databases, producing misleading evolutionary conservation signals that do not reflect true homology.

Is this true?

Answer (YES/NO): NO